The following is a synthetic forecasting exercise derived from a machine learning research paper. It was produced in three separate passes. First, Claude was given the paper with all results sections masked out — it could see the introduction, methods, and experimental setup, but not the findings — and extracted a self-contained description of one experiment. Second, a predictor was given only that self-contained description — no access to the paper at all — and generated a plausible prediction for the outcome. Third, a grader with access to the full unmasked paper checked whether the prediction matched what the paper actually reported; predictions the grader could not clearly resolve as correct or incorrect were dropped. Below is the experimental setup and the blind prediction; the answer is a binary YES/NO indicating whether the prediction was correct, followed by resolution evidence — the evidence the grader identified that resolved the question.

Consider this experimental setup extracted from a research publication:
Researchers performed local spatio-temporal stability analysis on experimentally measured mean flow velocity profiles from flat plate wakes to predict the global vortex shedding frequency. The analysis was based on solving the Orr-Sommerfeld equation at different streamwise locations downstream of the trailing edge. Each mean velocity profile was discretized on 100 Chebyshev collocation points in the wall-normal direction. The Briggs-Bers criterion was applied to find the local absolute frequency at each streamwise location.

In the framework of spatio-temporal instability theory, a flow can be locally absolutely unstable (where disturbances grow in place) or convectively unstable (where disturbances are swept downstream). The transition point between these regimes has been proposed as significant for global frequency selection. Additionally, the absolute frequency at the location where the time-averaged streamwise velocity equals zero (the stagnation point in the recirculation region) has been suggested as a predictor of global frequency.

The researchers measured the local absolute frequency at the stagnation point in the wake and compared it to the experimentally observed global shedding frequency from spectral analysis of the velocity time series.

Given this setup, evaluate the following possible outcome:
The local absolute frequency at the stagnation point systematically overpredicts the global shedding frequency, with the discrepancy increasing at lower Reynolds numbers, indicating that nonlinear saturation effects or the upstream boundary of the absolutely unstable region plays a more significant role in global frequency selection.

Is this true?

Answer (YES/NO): NO